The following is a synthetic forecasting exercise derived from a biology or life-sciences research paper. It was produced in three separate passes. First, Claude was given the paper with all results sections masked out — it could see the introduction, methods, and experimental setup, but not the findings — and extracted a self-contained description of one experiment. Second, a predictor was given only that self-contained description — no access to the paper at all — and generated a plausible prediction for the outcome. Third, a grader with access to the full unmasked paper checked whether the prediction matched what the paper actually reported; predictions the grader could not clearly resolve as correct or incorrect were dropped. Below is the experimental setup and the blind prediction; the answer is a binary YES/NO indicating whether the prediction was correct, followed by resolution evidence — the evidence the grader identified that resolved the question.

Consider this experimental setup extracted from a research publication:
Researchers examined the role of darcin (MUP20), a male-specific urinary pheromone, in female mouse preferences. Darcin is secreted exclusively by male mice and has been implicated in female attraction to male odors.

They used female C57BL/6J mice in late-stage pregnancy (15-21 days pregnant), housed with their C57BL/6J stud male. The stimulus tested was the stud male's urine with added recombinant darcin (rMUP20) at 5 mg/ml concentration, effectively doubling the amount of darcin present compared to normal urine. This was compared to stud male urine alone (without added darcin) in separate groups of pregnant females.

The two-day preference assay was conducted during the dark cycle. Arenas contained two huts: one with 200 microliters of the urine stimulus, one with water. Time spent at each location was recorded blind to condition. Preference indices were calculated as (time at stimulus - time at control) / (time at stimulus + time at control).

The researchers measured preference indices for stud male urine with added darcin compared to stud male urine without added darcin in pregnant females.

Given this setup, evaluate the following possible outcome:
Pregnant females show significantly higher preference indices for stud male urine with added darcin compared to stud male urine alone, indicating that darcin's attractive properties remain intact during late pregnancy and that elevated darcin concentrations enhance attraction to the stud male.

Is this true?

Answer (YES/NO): NO